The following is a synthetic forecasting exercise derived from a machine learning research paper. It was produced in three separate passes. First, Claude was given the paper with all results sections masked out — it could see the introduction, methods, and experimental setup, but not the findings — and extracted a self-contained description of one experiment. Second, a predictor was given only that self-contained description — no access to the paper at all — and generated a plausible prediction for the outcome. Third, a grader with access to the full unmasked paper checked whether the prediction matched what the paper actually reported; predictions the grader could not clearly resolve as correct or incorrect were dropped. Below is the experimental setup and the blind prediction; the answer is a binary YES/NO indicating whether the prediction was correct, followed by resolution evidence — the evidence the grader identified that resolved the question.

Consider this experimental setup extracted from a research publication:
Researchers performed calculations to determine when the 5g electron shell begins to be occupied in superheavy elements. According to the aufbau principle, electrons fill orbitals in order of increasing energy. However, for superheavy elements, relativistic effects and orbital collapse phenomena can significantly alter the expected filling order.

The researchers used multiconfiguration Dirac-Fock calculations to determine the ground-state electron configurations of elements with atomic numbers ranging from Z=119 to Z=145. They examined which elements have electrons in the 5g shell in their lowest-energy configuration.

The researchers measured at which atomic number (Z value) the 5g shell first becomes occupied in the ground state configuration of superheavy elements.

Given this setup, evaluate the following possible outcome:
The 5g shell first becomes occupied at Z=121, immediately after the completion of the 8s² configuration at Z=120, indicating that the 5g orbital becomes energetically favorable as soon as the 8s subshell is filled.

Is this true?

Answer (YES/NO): NO